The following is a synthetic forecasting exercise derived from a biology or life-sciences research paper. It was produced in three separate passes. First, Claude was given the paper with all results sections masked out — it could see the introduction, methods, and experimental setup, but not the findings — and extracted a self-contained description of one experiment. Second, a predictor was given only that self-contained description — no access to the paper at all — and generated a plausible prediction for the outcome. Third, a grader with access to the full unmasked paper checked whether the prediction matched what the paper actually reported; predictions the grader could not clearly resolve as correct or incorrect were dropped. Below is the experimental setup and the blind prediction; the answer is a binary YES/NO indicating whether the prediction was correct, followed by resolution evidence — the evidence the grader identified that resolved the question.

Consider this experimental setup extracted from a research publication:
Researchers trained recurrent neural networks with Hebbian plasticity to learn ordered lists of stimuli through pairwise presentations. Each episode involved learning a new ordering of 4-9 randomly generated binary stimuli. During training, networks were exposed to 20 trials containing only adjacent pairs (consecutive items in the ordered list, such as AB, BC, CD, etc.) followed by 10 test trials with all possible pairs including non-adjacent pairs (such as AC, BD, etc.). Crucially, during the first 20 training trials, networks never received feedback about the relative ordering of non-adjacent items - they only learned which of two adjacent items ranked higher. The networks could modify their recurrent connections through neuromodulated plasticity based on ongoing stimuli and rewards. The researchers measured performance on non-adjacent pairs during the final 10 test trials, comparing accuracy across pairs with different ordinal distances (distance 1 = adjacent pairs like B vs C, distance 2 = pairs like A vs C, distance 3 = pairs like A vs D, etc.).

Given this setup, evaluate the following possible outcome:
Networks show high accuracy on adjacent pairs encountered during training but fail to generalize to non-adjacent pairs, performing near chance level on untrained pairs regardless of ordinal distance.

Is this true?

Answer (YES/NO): NO